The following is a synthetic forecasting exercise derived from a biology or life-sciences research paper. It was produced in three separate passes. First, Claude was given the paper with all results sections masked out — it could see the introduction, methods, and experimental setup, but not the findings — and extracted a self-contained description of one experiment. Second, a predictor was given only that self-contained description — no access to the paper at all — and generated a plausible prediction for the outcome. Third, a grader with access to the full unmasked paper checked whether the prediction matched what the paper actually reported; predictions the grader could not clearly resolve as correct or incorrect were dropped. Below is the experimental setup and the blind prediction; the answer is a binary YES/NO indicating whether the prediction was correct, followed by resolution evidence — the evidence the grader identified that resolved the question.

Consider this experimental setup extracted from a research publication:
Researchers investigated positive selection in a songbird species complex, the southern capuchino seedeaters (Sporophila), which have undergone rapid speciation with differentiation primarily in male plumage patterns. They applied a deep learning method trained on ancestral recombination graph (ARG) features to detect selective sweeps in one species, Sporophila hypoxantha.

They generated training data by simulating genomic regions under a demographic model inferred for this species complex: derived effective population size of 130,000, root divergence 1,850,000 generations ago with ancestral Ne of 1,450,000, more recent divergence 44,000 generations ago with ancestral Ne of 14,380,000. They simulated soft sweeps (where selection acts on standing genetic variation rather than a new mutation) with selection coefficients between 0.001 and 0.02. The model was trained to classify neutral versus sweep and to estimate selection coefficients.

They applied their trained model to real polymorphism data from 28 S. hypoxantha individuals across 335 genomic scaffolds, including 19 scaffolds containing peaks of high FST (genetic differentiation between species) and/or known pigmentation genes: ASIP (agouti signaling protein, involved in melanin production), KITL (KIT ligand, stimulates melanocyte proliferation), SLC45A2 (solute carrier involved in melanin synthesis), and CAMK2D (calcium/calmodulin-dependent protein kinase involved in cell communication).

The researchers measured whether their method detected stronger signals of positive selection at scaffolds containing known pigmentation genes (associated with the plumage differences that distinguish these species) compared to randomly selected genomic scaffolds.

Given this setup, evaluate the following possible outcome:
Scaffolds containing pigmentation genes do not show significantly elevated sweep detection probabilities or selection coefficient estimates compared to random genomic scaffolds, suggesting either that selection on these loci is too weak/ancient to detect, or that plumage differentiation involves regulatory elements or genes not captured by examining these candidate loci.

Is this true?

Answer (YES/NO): NO